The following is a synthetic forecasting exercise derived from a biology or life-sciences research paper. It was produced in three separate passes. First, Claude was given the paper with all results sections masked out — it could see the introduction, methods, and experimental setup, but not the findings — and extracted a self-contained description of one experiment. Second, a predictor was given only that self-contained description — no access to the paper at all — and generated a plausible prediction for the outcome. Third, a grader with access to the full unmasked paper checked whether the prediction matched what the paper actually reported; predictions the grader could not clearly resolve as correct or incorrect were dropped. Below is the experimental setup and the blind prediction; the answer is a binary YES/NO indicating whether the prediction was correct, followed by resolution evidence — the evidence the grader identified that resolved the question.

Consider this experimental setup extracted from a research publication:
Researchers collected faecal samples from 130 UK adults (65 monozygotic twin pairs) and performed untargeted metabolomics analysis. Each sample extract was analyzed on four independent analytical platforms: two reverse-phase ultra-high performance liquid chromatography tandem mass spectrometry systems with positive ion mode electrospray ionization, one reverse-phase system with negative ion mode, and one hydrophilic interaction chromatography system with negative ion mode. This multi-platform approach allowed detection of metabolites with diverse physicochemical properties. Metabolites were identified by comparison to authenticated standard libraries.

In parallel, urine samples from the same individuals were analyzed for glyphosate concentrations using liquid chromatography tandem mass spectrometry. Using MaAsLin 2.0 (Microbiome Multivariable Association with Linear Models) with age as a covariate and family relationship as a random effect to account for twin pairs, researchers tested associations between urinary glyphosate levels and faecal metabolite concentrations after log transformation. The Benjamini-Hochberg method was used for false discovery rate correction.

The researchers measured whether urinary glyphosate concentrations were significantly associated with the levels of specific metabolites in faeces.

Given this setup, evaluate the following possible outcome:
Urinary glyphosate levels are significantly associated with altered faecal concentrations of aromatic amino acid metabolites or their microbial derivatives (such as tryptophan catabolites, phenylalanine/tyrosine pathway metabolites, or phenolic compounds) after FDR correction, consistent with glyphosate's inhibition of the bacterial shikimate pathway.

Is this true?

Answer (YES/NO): NO